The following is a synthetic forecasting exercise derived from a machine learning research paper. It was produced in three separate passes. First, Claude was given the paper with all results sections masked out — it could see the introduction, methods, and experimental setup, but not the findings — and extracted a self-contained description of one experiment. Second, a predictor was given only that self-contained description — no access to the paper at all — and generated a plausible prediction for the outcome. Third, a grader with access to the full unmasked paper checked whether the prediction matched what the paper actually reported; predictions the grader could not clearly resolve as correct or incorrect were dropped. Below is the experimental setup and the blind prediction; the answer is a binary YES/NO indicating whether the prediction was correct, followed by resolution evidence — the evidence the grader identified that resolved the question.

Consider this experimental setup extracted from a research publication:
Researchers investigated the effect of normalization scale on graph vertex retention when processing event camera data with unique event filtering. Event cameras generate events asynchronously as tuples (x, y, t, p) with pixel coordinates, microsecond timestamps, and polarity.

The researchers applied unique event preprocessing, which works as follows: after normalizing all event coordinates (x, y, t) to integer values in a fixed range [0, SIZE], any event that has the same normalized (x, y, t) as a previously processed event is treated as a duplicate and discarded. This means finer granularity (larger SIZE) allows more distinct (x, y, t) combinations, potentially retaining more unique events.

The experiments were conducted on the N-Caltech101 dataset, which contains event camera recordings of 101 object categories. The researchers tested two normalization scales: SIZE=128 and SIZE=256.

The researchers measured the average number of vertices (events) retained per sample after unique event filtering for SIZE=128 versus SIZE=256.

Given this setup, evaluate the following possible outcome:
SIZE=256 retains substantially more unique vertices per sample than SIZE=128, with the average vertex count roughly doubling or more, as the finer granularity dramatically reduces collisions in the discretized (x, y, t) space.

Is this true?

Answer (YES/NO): NO